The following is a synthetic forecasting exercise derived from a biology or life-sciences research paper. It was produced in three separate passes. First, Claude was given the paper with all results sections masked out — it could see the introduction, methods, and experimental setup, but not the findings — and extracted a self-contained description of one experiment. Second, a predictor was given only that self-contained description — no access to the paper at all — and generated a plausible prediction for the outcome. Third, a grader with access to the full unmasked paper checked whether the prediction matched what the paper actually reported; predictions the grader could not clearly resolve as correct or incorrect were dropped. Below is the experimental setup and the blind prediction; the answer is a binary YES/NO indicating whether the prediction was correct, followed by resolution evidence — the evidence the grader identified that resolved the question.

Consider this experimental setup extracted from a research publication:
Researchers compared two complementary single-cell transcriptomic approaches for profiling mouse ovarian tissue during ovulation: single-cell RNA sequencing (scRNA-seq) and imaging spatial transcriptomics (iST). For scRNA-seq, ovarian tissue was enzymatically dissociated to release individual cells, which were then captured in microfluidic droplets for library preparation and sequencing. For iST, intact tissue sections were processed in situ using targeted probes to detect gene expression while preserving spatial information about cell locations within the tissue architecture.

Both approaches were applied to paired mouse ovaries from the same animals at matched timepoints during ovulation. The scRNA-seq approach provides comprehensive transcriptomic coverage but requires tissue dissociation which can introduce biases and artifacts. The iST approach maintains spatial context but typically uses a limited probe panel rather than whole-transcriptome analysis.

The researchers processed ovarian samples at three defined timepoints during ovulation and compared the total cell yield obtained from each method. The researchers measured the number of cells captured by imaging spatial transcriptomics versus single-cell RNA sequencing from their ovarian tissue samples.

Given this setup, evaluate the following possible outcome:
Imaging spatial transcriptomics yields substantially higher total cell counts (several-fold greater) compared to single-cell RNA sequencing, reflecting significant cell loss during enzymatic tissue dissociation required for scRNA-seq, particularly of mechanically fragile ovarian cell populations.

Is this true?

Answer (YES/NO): YES